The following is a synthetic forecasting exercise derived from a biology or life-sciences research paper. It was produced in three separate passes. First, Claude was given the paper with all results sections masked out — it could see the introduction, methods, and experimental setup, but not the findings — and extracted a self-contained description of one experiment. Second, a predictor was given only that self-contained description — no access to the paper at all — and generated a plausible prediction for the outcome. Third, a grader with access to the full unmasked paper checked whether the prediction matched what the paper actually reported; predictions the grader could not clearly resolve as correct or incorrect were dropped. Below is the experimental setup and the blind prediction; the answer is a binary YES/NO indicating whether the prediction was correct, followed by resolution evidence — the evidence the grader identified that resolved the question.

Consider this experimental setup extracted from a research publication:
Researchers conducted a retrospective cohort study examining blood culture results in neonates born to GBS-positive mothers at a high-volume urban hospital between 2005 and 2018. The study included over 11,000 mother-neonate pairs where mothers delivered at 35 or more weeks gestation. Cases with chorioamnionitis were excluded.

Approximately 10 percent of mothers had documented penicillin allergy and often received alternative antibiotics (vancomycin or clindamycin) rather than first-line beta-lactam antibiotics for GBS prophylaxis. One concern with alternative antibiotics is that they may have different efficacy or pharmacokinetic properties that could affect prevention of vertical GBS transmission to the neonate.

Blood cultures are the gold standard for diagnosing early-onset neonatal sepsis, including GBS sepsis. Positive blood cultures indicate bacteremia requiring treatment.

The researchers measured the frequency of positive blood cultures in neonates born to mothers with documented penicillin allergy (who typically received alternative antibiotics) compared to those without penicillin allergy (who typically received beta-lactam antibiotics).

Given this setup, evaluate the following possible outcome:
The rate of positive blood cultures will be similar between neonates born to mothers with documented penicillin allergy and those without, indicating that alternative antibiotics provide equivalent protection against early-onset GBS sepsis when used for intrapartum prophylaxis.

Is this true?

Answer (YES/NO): YES